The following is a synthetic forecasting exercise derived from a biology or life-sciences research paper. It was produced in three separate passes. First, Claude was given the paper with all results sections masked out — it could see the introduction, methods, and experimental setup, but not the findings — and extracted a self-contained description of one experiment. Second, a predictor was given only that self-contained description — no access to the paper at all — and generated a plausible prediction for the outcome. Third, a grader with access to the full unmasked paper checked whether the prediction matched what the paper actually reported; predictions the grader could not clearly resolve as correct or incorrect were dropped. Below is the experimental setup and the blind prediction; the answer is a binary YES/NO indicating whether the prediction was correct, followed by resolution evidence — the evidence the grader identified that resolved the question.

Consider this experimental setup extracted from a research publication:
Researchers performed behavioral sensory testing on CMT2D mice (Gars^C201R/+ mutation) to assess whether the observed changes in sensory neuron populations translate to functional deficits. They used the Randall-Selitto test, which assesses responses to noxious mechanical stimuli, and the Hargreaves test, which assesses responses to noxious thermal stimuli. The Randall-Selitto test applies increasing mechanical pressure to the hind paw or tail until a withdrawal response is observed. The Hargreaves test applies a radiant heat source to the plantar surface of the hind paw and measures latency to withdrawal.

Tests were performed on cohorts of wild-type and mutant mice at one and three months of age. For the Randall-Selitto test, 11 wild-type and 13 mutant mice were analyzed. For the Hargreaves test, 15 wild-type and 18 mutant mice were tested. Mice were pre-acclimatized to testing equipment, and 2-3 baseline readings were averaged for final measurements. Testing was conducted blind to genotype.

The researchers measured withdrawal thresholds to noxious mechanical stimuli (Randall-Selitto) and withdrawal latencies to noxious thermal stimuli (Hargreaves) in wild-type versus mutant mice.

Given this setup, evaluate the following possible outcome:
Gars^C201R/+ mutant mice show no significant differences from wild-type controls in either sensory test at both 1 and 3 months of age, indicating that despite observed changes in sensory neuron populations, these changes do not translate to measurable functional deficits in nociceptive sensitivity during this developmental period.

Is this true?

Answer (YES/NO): NO